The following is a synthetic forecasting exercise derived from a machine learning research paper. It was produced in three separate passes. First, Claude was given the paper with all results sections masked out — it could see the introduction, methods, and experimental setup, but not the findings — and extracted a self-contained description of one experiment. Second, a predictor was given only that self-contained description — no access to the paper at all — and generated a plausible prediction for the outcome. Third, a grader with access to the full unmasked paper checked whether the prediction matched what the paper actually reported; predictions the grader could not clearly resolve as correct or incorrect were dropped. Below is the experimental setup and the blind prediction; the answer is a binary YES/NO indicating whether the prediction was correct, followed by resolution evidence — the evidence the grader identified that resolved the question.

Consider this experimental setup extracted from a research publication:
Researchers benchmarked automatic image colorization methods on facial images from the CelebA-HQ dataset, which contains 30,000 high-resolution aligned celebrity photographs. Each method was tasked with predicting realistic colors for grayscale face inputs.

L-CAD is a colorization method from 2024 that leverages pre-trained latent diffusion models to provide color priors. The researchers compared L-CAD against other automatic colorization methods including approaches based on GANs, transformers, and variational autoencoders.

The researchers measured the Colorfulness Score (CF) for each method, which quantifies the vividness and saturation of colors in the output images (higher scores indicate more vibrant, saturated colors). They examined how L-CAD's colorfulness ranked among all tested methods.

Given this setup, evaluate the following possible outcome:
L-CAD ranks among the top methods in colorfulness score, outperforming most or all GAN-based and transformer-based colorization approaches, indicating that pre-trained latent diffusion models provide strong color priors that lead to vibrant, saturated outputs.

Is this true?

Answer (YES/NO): NO